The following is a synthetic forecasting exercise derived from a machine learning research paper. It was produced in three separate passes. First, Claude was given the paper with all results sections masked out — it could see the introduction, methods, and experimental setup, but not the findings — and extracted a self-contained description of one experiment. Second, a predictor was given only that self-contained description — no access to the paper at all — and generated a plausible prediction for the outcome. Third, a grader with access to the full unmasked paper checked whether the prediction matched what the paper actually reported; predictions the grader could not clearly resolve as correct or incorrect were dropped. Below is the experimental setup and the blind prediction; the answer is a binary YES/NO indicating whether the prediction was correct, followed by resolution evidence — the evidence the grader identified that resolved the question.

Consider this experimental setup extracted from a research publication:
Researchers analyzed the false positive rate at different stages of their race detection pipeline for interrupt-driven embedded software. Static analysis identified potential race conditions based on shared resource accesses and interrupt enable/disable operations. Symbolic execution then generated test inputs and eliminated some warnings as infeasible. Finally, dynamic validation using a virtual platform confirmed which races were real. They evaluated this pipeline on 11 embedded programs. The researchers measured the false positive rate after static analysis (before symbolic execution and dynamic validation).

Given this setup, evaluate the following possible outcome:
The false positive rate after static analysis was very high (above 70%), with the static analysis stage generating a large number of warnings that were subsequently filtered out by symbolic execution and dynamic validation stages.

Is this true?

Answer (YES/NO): YES